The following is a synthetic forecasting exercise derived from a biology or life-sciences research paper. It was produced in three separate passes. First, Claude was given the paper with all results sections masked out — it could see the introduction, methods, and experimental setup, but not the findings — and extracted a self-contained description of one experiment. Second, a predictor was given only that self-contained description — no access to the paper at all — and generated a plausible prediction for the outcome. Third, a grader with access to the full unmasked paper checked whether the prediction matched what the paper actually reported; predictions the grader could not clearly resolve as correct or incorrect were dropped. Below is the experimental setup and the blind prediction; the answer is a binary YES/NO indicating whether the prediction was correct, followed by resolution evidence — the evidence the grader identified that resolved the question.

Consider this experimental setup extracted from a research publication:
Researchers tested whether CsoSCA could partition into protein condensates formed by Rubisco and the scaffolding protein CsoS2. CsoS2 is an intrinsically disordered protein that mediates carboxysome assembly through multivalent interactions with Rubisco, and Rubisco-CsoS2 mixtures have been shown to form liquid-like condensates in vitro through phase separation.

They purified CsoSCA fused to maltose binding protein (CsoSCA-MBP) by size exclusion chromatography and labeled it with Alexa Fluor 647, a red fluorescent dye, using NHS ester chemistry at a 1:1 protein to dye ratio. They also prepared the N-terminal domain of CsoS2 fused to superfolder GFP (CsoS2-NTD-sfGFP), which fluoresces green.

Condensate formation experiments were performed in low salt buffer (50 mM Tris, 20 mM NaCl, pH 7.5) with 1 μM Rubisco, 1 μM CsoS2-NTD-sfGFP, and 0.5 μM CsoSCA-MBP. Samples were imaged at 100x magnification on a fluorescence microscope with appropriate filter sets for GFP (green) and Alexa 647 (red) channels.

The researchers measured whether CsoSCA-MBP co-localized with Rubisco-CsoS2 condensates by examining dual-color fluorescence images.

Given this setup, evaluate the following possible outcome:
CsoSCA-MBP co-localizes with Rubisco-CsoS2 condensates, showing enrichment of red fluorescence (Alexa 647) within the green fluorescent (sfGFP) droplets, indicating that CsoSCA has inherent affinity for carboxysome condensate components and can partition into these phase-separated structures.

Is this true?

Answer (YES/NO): YES